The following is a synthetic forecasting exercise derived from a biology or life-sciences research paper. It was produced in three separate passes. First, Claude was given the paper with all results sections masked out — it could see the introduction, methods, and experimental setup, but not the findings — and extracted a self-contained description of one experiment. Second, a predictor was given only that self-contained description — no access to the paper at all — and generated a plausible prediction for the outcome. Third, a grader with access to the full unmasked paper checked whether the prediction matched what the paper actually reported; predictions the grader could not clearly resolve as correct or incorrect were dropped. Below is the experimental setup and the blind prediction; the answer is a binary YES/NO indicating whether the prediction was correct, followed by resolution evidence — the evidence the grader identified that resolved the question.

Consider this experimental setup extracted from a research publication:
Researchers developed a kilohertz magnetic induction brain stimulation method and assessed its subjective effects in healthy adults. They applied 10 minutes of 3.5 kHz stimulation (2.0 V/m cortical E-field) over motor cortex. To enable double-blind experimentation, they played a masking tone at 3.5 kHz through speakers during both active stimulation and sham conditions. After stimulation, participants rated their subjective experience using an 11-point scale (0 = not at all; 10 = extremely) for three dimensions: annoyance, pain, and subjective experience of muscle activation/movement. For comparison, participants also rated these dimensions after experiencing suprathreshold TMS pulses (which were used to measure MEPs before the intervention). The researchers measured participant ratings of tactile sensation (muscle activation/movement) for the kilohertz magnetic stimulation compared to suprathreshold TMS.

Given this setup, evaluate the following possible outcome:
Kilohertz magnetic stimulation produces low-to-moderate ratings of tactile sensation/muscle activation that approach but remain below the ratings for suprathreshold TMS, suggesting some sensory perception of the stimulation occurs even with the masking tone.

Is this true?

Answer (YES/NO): NO